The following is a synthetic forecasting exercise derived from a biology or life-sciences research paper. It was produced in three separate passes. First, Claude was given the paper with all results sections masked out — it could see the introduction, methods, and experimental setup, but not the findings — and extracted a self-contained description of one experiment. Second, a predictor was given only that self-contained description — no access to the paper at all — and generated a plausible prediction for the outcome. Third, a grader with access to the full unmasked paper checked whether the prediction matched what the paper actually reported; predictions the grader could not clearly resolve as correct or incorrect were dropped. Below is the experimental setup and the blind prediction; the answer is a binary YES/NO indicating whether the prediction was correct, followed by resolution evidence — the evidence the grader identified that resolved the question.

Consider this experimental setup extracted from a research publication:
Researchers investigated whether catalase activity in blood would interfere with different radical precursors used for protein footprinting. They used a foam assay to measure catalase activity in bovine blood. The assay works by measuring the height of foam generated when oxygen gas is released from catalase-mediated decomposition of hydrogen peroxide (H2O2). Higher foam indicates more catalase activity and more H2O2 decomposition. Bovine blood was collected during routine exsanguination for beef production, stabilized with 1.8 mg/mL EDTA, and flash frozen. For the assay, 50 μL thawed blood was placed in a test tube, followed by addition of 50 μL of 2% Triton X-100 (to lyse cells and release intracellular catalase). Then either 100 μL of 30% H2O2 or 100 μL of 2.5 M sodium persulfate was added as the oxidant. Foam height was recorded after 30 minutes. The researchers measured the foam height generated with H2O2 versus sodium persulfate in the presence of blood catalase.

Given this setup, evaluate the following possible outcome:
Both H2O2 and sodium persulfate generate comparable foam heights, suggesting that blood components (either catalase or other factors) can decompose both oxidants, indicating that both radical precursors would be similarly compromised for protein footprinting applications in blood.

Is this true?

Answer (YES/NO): NO